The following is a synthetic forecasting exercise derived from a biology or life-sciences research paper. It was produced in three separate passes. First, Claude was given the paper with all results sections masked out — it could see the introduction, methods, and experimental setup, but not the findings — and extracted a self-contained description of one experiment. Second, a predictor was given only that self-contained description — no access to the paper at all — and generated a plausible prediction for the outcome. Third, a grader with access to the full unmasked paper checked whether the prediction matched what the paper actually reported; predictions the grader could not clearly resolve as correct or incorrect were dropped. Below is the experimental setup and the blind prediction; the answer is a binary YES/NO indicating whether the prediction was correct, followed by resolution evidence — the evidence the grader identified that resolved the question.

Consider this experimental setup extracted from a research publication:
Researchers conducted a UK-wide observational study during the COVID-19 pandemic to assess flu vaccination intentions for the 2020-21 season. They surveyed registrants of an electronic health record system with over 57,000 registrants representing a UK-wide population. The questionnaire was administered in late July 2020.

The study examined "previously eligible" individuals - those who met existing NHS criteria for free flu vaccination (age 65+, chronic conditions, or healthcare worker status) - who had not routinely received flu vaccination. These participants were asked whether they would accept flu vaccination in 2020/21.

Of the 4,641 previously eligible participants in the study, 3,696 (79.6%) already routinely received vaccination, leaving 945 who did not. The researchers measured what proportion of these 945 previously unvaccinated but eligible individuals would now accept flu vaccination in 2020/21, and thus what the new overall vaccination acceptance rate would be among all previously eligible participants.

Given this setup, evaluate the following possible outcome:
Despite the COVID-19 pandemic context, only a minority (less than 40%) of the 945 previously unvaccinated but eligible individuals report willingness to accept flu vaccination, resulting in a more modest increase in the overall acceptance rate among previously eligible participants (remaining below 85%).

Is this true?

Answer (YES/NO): NO